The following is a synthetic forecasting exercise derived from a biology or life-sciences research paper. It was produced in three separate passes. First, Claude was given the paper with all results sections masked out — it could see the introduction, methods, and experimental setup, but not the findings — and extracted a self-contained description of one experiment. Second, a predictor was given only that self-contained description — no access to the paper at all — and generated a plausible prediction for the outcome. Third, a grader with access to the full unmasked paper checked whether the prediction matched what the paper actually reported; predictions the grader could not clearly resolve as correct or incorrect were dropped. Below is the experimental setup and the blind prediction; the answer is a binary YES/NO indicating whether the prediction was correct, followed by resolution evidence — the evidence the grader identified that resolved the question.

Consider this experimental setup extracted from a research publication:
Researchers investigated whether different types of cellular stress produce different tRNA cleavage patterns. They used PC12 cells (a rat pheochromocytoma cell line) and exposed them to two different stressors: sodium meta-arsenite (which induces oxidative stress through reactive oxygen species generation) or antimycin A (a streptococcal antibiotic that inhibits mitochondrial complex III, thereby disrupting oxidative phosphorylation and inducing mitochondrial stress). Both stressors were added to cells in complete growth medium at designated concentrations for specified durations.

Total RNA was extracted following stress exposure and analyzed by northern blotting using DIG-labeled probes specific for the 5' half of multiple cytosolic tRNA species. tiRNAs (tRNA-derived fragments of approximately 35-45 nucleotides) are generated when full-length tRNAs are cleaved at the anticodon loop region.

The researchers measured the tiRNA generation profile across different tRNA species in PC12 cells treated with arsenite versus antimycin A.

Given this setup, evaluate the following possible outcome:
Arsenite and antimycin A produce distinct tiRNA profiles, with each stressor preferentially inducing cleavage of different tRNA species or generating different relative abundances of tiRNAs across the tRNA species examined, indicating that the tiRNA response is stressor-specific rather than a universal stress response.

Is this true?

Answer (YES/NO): YES